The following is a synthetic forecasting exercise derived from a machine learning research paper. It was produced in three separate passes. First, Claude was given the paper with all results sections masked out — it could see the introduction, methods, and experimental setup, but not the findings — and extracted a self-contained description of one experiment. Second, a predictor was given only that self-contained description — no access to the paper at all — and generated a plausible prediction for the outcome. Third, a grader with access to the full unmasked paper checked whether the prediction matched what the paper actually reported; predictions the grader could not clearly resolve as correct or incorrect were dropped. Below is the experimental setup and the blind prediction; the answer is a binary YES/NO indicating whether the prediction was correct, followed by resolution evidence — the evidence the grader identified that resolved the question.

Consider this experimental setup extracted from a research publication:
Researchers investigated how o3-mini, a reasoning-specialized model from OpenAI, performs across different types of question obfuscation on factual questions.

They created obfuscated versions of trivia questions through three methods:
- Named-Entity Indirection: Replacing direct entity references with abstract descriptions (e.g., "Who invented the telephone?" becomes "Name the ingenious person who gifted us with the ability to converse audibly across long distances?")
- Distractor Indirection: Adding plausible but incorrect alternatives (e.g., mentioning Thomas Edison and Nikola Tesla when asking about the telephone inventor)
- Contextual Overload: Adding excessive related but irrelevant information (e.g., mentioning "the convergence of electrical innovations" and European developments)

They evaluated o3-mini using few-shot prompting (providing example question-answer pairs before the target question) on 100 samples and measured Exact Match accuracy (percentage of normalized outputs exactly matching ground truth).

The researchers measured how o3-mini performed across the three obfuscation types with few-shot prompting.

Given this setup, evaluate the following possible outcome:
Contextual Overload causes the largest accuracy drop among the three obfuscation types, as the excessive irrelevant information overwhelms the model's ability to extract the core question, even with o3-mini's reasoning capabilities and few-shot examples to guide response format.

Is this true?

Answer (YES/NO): NO